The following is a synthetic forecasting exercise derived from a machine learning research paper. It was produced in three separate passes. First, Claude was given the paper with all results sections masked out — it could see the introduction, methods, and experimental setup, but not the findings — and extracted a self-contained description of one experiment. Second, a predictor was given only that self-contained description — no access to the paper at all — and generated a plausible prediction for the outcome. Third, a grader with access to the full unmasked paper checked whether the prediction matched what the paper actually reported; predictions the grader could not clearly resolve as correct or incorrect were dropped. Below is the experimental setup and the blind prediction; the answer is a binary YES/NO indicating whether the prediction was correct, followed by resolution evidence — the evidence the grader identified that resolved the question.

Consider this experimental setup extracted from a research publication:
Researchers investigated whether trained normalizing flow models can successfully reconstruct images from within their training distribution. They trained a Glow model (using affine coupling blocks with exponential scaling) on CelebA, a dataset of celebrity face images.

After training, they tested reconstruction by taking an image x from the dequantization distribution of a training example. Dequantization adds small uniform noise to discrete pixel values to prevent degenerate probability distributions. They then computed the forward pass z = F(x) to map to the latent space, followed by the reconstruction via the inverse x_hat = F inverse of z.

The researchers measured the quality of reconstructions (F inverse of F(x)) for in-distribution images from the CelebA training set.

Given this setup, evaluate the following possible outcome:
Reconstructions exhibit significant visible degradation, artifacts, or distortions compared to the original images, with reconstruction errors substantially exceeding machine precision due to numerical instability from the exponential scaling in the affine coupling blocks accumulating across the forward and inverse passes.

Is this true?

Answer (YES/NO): YES